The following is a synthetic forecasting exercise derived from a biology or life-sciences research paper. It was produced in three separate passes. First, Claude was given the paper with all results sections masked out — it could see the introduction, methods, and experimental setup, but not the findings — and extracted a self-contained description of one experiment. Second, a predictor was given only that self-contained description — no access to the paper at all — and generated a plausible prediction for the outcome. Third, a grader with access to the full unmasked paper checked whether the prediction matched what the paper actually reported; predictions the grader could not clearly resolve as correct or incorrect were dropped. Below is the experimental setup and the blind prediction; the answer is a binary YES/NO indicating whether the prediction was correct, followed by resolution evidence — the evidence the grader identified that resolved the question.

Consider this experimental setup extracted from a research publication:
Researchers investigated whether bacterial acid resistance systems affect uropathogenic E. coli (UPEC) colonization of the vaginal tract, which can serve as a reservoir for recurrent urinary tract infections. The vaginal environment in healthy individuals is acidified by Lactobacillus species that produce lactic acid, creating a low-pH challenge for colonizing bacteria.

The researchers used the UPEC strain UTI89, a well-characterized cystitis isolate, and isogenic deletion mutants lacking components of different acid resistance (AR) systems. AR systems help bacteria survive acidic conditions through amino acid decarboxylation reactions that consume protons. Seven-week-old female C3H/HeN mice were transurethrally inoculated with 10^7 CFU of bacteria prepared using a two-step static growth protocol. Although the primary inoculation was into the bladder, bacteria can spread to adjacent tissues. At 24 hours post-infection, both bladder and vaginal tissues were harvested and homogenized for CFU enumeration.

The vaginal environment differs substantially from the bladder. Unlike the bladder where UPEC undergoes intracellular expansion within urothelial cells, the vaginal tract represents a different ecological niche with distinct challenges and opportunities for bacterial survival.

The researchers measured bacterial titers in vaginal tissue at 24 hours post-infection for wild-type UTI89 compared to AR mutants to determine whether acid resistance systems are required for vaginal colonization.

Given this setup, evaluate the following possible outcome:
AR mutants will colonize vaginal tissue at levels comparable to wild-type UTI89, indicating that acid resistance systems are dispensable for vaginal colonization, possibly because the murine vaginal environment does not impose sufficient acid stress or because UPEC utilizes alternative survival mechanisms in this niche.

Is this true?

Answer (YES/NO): YES